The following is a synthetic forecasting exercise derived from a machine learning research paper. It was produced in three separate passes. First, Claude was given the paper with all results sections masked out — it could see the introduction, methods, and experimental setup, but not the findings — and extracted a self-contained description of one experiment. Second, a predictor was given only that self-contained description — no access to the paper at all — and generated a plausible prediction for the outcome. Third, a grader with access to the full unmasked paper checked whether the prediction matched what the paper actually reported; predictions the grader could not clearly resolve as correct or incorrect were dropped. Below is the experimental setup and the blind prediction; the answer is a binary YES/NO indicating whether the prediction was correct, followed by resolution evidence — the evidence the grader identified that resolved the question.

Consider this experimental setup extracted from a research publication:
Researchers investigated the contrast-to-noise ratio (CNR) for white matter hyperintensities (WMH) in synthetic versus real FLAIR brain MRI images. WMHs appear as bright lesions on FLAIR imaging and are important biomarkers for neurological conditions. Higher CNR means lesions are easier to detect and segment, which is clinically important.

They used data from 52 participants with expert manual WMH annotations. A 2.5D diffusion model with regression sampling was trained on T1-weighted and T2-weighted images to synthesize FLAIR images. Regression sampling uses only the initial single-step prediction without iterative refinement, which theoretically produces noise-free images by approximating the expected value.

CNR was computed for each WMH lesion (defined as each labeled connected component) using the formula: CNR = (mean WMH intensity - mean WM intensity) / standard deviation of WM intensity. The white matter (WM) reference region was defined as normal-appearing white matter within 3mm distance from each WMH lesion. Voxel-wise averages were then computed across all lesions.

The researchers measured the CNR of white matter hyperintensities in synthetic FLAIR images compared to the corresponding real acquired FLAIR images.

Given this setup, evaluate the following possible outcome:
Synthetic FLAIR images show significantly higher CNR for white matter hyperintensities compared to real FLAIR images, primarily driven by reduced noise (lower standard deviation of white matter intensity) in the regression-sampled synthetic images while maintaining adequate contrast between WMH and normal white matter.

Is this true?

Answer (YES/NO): NO